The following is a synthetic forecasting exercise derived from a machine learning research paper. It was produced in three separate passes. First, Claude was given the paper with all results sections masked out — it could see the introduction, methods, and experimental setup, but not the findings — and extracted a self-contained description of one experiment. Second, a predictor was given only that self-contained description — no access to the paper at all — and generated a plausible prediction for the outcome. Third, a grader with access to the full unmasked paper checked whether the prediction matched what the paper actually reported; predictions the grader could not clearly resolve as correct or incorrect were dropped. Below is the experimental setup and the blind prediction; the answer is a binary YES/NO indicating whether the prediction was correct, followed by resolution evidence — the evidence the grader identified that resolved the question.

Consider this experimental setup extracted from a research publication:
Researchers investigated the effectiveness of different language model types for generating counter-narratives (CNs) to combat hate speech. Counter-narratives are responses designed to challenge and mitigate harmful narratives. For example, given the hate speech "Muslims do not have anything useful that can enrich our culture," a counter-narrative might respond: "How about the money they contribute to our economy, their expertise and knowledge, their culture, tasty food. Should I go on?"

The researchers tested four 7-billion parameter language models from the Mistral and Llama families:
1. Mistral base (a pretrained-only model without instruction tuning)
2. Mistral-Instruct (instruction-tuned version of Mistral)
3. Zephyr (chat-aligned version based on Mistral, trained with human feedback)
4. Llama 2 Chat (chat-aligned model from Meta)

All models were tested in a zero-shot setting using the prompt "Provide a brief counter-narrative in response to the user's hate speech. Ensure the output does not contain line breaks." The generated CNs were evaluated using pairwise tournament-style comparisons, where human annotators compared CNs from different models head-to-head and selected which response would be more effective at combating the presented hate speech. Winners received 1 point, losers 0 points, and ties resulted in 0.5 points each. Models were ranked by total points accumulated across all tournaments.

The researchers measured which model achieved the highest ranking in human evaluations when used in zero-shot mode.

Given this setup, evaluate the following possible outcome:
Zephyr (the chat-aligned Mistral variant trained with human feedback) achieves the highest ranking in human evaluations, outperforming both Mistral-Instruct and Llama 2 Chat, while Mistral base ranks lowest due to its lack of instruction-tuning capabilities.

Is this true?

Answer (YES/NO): NO